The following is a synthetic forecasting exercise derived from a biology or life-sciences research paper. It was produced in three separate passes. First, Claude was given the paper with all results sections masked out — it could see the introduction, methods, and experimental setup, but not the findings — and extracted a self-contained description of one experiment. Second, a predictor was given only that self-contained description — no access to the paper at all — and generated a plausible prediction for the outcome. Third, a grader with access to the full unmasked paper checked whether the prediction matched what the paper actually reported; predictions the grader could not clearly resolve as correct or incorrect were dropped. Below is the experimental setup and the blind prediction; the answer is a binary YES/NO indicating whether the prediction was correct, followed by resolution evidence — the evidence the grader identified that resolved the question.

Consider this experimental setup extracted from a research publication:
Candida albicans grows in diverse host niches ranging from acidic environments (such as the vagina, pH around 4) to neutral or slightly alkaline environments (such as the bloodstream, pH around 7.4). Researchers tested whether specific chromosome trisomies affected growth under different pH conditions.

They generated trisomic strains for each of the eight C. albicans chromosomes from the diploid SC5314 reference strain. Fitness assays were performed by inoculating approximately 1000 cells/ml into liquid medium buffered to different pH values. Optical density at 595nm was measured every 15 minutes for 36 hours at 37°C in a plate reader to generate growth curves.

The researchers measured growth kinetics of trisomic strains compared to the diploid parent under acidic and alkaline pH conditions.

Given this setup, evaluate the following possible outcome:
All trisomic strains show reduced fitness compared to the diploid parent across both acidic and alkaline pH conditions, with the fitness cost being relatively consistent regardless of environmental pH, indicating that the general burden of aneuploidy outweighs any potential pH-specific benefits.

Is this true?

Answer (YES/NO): NO